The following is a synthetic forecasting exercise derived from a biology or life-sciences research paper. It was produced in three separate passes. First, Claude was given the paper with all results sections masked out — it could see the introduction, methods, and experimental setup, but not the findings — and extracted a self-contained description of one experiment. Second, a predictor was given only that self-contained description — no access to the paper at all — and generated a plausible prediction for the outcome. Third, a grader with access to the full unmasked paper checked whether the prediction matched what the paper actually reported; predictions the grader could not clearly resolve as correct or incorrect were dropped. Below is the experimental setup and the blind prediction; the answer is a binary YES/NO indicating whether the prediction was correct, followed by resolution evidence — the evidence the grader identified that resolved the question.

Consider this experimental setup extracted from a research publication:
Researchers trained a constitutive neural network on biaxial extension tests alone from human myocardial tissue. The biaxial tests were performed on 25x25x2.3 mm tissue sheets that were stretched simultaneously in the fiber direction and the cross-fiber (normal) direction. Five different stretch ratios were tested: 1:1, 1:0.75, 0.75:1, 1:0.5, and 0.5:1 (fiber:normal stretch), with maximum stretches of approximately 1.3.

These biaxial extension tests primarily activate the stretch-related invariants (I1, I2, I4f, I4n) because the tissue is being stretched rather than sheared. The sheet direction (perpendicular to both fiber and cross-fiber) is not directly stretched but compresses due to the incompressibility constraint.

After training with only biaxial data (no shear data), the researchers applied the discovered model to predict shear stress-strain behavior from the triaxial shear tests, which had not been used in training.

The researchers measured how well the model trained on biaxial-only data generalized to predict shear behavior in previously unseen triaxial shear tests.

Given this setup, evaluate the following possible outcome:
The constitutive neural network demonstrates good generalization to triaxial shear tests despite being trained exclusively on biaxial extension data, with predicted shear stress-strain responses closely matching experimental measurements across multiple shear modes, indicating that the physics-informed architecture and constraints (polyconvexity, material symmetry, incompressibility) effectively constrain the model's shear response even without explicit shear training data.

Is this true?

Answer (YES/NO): NO